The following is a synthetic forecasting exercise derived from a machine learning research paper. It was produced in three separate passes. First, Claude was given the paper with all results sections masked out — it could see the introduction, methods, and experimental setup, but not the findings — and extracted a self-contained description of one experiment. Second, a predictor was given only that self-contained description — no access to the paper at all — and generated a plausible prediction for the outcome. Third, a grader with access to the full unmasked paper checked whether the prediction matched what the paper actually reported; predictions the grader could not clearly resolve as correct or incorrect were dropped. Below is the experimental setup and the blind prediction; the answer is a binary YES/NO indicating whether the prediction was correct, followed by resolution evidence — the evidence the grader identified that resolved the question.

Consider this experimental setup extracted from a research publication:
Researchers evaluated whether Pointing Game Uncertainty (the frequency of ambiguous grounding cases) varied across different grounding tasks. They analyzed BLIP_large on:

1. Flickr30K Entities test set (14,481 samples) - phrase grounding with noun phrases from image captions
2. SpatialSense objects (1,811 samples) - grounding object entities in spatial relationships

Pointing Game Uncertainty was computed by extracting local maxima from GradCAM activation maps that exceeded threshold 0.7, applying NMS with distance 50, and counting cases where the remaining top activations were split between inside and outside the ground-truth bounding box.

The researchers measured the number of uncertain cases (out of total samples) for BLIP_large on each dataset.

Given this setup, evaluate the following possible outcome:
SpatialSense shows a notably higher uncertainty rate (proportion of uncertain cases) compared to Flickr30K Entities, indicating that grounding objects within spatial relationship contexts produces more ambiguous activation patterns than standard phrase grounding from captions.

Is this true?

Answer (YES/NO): YES